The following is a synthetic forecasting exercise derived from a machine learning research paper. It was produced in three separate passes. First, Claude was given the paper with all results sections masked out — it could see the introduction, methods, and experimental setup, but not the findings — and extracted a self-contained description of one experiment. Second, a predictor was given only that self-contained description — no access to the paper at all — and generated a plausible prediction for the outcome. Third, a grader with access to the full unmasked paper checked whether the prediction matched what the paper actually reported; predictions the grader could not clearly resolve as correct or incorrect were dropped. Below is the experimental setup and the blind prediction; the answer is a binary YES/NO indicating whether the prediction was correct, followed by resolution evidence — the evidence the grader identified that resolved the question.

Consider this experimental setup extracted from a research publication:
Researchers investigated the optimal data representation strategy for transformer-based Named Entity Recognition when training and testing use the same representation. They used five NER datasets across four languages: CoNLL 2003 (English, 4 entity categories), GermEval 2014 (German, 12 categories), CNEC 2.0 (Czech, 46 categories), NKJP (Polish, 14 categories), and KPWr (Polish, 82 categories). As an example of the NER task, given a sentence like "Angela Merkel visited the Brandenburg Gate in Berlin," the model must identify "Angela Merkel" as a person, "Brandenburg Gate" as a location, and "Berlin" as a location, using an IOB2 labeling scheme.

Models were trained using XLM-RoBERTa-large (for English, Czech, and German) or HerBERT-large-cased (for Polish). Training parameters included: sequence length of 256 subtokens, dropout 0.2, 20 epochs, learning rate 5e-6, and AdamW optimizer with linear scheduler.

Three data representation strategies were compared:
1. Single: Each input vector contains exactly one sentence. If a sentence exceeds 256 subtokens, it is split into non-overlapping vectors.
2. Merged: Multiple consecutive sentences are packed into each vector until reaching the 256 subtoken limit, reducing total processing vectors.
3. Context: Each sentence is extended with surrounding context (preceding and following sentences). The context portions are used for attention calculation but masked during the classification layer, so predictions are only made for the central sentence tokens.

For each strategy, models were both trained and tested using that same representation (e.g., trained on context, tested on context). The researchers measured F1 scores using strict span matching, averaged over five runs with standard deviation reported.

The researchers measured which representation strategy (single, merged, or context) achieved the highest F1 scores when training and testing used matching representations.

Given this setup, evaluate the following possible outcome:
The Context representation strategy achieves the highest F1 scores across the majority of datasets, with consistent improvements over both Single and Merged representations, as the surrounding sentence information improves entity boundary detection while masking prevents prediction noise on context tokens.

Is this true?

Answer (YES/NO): YES